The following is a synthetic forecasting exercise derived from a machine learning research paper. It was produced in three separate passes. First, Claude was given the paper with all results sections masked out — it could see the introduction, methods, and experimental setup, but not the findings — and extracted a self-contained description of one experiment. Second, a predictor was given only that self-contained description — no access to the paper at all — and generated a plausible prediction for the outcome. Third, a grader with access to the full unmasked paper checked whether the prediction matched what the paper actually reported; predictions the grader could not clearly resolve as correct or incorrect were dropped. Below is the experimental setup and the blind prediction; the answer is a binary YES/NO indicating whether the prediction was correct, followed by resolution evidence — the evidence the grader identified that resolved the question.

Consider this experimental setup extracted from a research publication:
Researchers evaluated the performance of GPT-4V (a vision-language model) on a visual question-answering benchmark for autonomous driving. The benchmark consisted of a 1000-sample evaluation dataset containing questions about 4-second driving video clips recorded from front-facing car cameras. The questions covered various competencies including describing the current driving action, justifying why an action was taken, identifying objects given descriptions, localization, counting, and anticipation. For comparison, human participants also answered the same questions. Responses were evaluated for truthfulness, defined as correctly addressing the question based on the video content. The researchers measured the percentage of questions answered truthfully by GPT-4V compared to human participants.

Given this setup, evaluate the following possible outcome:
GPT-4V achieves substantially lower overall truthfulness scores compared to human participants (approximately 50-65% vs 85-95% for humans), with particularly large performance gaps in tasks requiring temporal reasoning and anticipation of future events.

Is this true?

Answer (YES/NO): NO